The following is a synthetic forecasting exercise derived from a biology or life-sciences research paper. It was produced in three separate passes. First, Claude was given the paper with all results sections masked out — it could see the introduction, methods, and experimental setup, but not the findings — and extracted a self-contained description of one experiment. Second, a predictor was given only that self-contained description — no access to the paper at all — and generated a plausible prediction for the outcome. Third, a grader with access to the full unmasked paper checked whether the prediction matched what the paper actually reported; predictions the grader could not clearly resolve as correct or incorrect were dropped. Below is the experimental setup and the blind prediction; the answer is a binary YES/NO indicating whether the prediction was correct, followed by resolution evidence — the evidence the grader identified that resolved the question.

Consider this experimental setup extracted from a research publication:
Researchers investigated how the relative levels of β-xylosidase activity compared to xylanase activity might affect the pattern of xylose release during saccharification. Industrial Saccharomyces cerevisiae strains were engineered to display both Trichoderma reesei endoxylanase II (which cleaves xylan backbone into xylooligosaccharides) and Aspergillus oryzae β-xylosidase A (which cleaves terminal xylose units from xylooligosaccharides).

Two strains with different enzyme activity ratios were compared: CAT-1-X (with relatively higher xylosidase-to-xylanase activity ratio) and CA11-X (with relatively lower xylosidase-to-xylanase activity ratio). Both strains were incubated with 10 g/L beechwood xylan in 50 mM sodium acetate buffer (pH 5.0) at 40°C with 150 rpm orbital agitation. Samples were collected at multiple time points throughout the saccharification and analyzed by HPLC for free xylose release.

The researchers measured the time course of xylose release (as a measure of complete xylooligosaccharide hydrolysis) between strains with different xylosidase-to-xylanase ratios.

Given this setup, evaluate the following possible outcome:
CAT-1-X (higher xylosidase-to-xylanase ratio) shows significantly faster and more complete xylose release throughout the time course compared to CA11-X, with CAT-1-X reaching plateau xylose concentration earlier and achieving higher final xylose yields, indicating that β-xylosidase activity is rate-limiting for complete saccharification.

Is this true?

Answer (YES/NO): NO